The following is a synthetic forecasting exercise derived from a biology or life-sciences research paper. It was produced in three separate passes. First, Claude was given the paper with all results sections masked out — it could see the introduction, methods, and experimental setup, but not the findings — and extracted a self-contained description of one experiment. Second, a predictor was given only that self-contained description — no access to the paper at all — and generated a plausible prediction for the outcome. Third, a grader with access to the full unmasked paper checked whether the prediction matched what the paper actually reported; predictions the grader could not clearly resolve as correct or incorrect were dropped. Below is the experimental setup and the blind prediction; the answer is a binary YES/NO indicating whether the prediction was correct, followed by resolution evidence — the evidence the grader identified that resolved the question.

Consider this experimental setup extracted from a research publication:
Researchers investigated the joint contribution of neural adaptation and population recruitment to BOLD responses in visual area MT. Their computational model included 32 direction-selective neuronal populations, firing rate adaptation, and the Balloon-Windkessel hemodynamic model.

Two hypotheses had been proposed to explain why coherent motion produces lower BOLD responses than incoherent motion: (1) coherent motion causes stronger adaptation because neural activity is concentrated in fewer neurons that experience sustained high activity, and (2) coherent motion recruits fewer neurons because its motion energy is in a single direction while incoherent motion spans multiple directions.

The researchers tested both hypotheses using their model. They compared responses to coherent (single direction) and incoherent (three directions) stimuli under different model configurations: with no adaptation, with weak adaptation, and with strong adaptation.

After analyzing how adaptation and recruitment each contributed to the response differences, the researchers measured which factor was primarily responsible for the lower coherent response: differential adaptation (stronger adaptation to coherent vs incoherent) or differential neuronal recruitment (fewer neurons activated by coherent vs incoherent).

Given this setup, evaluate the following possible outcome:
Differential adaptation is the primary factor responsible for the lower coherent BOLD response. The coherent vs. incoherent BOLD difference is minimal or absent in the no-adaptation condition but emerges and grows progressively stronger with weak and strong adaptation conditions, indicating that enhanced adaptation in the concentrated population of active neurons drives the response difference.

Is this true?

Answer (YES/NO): NO